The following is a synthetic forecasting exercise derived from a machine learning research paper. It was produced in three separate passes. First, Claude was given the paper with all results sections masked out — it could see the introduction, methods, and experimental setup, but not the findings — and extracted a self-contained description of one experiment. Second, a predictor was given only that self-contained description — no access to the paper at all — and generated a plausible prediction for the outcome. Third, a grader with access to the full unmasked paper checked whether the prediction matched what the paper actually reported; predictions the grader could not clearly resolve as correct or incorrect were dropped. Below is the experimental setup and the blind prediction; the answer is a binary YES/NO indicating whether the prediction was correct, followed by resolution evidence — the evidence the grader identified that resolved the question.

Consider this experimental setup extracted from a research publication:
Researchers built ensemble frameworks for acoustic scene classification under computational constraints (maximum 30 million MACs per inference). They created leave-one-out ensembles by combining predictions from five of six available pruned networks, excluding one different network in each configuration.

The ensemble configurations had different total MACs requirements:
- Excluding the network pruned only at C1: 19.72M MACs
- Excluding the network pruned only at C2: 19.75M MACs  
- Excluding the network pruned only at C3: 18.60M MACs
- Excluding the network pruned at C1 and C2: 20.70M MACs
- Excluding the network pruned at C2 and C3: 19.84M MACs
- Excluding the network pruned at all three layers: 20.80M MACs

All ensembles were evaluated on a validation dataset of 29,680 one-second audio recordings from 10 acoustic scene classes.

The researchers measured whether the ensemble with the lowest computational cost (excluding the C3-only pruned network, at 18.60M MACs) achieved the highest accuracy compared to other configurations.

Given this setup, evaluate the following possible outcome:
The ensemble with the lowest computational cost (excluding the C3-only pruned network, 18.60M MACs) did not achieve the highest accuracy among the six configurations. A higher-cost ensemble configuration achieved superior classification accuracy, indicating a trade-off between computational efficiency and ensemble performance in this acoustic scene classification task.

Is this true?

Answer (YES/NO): YES